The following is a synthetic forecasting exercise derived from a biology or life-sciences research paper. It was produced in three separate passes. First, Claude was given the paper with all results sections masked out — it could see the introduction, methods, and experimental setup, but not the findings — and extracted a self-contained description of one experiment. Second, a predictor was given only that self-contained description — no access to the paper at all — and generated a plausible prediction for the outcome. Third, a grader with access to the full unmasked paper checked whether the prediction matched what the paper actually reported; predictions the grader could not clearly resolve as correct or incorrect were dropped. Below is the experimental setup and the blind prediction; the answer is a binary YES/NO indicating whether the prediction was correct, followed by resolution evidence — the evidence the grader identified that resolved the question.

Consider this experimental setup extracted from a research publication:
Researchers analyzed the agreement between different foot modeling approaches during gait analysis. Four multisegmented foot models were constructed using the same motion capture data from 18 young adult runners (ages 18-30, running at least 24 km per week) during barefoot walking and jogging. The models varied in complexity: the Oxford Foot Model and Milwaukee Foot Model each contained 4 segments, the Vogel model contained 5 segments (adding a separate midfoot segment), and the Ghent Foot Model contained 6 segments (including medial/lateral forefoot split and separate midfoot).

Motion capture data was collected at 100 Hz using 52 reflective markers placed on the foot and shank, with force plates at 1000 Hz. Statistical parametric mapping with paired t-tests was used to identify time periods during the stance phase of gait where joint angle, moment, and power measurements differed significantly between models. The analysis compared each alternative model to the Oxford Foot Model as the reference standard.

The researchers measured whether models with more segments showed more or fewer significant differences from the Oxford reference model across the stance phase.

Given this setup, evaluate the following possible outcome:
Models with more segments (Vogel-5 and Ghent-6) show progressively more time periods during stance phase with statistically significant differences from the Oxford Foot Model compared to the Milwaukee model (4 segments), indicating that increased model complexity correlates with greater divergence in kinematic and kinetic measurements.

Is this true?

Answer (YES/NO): NO